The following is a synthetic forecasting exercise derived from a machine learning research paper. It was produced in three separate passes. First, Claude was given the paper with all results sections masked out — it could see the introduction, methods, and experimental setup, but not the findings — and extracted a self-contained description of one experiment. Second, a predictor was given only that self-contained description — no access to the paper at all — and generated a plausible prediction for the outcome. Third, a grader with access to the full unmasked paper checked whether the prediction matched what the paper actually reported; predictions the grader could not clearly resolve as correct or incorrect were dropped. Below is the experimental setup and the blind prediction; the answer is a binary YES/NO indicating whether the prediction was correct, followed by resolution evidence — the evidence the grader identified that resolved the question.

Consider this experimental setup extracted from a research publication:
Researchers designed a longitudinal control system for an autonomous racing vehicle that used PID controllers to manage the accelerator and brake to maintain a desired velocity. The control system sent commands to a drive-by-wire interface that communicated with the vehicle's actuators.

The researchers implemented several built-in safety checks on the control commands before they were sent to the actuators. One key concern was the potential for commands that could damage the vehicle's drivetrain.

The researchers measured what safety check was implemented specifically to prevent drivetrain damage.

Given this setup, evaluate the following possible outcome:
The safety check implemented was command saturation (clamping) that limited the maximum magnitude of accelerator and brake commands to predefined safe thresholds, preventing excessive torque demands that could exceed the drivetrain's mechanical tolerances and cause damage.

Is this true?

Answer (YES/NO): NO